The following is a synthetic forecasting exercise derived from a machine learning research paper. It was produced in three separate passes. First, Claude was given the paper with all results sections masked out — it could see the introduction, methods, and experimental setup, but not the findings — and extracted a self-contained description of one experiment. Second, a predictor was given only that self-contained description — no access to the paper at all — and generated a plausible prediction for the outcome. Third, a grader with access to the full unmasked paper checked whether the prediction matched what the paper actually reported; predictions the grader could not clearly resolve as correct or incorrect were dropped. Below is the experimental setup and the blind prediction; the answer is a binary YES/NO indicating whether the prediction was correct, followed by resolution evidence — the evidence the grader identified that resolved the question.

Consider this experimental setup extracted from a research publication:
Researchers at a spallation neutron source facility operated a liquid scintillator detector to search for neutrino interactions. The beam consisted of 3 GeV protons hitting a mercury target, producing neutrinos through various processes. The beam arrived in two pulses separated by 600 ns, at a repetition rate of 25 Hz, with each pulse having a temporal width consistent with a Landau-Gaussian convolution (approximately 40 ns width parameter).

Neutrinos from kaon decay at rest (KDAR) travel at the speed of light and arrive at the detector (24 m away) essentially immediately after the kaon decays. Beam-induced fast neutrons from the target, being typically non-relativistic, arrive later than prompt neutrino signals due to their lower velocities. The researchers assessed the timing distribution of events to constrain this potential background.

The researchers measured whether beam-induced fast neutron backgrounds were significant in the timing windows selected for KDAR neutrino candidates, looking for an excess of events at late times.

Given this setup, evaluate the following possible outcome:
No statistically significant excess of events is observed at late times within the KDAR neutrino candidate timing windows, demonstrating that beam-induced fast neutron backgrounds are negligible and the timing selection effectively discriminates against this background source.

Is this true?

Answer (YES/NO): YES